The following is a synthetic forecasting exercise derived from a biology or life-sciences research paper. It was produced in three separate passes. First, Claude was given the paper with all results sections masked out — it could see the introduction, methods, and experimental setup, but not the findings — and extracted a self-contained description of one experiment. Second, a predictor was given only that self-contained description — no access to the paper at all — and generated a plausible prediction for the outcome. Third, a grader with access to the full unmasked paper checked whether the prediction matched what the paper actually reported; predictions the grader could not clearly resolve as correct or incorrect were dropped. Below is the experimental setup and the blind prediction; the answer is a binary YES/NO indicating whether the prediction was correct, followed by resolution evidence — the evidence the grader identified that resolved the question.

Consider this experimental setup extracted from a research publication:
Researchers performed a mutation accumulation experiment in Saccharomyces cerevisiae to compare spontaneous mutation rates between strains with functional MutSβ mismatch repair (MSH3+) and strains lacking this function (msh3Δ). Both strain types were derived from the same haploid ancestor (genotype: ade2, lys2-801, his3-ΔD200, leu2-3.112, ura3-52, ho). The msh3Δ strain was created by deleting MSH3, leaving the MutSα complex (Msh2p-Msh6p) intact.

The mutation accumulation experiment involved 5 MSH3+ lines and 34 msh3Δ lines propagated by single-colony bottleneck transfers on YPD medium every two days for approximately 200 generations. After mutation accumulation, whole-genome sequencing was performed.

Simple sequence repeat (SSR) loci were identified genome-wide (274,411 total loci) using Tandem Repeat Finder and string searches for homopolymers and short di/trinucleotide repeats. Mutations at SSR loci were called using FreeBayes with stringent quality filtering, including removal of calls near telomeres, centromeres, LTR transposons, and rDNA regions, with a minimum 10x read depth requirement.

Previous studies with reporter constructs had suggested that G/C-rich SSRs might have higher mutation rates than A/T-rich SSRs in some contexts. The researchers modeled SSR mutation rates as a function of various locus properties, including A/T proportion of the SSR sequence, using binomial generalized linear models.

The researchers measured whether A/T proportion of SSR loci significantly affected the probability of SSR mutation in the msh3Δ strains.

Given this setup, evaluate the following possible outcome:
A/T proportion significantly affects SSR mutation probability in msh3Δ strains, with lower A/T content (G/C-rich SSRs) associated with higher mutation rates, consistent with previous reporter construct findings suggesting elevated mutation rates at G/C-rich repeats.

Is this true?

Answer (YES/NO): NO